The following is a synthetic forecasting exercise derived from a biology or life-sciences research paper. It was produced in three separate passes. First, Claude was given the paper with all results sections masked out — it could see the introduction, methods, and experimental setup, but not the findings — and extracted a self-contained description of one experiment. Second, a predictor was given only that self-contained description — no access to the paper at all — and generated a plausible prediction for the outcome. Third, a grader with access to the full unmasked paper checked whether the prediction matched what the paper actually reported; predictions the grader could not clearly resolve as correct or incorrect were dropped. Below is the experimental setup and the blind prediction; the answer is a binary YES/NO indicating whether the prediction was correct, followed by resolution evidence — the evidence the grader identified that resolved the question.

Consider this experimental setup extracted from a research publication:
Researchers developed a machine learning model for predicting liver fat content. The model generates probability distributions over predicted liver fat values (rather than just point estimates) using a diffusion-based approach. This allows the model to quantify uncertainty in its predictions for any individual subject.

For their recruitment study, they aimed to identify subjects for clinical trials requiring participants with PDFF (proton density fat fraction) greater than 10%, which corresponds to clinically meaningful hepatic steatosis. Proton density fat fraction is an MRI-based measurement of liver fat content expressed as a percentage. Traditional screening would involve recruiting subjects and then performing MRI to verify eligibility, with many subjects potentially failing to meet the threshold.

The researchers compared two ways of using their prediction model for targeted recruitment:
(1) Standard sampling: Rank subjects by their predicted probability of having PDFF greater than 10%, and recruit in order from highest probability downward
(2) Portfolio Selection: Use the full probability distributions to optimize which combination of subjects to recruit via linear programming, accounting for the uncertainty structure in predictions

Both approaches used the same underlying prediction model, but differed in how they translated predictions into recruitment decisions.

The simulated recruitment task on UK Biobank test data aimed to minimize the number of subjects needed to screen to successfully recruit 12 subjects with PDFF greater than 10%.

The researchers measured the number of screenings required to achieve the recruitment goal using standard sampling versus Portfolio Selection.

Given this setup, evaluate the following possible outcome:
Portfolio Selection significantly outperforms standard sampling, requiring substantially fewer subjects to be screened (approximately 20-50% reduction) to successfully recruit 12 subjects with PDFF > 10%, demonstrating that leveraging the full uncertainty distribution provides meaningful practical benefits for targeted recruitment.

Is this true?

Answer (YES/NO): NO